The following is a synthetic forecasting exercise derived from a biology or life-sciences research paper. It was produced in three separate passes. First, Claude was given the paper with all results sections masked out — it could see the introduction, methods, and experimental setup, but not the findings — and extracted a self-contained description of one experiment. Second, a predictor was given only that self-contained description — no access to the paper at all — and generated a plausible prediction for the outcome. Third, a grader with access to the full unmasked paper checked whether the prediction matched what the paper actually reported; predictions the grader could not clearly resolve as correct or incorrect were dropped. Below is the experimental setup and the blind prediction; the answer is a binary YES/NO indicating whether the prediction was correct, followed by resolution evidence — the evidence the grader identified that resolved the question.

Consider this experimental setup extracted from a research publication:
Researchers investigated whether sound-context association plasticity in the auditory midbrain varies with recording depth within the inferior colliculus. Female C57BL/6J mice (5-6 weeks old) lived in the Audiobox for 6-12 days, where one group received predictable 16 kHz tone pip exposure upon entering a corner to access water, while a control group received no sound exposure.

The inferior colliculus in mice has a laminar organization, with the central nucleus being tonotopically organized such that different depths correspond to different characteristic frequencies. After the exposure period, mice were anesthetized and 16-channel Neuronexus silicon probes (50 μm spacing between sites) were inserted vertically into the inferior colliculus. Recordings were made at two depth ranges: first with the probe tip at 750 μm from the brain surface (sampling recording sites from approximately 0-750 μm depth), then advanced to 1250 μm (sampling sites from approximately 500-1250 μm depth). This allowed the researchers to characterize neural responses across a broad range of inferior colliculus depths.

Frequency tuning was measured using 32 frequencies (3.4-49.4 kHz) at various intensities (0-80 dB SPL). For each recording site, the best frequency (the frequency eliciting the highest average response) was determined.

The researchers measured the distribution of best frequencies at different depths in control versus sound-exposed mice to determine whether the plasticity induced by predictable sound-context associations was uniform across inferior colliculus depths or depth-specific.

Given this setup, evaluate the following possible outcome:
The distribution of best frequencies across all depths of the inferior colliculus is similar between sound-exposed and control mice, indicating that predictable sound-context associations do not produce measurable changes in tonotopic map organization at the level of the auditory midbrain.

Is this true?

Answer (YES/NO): NO